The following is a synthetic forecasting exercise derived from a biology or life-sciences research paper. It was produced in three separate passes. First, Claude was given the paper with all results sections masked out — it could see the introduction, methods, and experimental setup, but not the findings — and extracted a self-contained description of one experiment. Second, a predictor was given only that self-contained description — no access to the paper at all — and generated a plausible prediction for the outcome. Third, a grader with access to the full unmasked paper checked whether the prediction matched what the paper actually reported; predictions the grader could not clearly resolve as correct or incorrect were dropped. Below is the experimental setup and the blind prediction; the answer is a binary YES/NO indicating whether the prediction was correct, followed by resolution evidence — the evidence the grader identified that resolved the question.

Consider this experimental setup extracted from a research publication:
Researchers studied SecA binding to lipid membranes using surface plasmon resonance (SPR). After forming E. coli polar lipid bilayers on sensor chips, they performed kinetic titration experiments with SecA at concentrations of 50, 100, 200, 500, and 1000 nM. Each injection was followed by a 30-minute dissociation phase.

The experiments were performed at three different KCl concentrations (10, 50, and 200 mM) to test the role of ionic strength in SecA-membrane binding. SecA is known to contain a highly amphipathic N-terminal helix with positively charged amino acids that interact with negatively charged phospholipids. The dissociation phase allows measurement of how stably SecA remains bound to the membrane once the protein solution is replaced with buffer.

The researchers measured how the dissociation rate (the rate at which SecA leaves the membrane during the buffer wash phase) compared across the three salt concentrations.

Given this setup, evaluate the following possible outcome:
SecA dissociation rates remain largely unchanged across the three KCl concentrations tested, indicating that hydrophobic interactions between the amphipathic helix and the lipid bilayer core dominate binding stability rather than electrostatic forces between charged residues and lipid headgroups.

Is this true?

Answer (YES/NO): NO